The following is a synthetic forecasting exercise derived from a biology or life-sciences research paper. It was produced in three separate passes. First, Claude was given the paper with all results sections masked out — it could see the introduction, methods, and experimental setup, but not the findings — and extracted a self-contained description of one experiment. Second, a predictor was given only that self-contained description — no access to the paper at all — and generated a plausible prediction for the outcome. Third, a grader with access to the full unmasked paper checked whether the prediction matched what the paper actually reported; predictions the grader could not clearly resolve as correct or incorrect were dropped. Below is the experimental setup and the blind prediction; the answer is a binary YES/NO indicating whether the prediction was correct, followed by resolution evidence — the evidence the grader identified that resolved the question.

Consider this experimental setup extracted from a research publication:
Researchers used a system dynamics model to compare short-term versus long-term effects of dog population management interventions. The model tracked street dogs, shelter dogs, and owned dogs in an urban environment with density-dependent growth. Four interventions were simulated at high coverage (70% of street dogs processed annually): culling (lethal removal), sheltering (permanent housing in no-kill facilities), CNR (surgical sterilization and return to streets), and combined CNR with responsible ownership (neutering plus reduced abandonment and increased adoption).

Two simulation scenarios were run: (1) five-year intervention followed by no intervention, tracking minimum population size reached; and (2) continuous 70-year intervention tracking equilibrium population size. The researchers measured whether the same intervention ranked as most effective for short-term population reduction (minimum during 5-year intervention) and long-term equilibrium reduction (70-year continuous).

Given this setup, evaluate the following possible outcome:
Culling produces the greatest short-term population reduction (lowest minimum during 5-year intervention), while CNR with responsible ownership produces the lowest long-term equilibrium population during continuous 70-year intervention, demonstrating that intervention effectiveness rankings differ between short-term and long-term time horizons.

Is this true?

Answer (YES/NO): YES